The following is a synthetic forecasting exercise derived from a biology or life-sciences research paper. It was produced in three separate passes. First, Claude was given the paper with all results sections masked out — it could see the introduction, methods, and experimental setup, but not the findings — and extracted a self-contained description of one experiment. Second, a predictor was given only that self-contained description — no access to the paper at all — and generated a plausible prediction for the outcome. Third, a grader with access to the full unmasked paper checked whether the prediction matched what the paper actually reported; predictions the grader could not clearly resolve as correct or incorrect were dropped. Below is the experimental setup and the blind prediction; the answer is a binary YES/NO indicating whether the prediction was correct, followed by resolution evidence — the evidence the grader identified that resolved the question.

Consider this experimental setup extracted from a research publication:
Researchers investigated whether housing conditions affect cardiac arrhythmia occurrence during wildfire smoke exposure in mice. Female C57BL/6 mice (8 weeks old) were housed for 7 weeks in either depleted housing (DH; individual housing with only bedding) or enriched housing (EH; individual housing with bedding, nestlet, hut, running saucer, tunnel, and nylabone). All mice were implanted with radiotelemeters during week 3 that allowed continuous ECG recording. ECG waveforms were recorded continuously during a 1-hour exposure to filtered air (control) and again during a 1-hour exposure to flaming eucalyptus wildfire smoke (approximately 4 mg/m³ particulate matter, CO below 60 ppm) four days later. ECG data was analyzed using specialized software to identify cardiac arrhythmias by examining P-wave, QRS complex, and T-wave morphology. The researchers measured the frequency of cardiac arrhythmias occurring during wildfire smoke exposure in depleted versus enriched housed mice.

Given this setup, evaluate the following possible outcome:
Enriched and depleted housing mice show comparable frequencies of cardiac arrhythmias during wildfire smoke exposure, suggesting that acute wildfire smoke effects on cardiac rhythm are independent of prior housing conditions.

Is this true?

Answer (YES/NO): NO